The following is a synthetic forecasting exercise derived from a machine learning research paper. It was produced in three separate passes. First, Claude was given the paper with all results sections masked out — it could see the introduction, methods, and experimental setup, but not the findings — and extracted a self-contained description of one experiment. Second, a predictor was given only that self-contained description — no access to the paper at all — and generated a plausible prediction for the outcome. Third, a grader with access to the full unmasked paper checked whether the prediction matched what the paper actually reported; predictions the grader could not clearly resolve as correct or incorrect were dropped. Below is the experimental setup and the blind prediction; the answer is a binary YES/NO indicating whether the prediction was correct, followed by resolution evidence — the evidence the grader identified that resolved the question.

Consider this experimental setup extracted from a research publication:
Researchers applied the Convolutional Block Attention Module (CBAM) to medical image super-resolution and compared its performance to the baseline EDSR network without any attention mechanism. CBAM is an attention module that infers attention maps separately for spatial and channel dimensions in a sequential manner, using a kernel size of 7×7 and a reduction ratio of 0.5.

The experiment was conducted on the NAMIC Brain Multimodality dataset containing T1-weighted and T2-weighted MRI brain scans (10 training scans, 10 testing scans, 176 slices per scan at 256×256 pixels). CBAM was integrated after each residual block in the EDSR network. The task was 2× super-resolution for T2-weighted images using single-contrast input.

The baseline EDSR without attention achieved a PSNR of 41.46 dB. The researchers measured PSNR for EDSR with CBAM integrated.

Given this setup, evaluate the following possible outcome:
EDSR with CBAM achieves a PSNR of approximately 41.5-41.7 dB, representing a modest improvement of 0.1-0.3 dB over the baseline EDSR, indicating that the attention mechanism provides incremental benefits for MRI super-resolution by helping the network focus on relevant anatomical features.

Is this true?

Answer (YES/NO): NO